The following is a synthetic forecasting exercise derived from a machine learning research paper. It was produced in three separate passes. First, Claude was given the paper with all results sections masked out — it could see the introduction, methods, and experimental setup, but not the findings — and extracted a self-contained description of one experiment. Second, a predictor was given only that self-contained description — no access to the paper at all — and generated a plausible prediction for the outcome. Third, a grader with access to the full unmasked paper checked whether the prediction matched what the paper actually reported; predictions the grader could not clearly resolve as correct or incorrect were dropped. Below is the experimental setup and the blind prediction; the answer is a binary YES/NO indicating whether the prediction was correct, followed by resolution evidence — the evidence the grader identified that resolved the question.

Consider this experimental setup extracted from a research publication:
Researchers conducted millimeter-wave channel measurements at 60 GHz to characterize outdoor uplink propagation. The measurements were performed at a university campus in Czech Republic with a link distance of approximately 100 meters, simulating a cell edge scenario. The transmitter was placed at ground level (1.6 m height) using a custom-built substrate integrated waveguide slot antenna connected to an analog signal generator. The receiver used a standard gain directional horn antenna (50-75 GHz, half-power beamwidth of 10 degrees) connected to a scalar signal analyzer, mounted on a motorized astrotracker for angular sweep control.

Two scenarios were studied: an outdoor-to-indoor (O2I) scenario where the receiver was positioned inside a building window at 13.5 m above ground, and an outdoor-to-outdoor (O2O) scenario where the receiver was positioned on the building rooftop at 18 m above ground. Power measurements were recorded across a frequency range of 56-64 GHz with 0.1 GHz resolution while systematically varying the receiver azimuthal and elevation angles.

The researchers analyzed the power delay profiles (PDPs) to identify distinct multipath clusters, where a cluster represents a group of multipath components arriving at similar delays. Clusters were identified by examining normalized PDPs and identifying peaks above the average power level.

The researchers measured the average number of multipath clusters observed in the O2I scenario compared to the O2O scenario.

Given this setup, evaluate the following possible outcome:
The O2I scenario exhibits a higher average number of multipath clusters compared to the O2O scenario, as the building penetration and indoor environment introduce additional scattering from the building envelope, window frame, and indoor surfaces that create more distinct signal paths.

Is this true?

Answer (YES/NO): NO